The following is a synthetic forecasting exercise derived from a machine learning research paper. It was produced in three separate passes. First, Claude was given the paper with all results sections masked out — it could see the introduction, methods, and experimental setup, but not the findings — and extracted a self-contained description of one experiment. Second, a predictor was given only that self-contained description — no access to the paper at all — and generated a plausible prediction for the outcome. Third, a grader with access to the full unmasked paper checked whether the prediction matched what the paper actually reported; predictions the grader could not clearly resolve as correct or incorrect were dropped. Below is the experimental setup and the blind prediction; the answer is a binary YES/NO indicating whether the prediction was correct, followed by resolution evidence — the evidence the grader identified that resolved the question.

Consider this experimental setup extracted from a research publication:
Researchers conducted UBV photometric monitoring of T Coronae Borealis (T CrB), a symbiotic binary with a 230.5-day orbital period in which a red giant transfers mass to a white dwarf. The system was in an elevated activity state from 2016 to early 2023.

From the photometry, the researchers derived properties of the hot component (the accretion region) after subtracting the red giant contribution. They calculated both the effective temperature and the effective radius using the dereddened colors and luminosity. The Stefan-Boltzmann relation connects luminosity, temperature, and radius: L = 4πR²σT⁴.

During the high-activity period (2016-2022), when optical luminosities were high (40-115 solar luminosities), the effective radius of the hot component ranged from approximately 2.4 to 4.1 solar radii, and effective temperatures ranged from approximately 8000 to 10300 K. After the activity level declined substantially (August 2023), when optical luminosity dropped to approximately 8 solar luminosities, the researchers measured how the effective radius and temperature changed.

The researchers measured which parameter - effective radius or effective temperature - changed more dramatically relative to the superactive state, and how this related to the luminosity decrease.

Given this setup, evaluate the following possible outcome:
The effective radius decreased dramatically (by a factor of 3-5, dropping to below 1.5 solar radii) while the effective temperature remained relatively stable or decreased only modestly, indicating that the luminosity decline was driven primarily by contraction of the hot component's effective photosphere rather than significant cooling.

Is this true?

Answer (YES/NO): NO